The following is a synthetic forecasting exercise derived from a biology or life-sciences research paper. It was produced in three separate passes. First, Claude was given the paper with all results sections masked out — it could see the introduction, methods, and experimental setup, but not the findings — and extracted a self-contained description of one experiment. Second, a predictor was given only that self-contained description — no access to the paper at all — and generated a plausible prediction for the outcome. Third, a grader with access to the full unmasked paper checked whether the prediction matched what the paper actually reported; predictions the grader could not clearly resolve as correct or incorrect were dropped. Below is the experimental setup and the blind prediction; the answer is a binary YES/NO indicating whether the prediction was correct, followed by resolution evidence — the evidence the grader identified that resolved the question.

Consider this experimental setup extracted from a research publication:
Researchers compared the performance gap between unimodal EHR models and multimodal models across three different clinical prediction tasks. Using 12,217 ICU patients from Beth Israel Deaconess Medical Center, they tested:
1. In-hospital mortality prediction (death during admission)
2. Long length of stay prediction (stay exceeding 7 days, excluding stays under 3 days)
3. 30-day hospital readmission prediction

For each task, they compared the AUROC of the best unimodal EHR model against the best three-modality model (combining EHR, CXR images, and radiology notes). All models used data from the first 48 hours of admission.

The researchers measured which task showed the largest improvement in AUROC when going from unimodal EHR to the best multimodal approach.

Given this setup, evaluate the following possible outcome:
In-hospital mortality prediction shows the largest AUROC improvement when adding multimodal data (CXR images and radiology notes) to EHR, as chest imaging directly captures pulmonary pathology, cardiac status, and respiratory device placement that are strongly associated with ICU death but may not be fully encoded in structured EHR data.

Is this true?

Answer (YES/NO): NO